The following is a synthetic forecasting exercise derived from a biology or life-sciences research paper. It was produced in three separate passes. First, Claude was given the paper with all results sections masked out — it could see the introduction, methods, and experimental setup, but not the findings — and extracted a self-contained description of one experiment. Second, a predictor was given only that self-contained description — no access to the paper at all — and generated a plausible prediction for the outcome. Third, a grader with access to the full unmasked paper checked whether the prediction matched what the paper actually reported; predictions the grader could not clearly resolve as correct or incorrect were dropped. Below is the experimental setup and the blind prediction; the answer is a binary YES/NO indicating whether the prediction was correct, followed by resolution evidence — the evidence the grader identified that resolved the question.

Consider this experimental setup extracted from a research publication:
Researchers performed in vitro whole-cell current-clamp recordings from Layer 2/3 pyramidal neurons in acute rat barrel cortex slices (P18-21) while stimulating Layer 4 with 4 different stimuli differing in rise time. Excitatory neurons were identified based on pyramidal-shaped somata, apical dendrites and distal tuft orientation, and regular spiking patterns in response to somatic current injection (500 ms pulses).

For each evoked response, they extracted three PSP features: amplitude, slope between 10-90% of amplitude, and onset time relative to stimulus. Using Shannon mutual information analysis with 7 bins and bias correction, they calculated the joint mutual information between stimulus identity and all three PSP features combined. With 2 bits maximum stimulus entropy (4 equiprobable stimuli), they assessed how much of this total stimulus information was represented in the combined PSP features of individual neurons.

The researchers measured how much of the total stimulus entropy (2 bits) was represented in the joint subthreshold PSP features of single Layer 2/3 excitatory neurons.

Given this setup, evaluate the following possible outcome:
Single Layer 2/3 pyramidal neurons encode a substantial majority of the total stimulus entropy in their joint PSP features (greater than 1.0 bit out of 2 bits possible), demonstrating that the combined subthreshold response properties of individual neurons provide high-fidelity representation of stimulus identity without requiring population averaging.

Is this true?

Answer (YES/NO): YES